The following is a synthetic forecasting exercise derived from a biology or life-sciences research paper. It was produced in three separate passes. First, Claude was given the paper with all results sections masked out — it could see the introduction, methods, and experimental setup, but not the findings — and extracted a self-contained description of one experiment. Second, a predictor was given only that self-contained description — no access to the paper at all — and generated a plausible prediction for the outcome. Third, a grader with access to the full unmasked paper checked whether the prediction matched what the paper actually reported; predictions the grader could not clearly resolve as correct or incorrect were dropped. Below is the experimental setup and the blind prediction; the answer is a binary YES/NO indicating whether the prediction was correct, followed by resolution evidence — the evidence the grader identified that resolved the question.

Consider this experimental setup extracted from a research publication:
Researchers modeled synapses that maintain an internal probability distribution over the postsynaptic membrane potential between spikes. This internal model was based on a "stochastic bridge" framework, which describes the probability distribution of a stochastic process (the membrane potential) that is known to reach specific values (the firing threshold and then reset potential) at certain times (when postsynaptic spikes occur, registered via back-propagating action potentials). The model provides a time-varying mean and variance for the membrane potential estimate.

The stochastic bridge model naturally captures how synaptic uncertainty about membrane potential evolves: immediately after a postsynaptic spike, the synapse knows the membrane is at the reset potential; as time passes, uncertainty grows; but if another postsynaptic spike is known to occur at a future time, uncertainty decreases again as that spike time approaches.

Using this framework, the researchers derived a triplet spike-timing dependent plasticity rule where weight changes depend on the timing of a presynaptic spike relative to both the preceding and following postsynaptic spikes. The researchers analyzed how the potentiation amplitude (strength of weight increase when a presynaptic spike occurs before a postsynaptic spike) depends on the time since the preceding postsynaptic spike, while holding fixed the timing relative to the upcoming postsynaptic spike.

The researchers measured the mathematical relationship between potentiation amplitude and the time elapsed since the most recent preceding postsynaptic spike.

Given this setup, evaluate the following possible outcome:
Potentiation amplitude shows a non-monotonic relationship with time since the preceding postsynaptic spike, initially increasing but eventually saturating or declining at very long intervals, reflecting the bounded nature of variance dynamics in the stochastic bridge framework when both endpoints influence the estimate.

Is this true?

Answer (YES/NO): NO